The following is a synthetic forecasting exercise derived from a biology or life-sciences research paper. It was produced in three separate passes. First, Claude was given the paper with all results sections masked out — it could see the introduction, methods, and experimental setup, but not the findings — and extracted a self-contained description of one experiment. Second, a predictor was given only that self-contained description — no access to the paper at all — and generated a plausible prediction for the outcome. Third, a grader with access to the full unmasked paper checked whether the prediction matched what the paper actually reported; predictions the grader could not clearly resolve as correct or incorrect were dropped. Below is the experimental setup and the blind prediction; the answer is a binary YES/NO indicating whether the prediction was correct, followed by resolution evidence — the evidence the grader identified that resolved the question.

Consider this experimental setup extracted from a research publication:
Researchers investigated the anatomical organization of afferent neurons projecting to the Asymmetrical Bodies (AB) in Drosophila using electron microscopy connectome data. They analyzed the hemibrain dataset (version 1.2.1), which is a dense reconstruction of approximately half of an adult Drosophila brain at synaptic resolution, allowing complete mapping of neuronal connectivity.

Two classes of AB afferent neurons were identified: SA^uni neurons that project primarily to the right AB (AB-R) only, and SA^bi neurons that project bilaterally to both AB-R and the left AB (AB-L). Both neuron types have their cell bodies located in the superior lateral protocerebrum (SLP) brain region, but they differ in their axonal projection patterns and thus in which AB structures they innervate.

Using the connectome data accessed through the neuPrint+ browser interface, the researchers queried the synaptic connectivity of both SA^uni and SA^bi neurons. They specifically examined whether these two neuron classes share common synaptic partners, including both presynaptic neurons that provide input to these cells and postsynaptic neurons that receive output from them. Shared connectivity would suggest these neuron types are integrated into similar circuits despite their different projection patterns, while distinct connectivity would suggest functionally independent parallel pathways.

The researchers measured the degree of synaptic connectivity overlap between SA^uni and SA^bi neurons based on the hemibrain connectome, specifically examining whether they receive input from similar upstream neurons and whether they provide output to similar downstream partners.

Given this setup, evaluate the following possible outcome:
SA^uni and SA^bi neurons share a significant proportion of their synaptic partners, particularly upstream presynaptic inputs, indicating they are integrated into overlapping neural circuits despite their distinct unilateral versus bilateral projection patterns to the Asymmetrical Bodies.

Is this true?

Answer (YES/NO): YES